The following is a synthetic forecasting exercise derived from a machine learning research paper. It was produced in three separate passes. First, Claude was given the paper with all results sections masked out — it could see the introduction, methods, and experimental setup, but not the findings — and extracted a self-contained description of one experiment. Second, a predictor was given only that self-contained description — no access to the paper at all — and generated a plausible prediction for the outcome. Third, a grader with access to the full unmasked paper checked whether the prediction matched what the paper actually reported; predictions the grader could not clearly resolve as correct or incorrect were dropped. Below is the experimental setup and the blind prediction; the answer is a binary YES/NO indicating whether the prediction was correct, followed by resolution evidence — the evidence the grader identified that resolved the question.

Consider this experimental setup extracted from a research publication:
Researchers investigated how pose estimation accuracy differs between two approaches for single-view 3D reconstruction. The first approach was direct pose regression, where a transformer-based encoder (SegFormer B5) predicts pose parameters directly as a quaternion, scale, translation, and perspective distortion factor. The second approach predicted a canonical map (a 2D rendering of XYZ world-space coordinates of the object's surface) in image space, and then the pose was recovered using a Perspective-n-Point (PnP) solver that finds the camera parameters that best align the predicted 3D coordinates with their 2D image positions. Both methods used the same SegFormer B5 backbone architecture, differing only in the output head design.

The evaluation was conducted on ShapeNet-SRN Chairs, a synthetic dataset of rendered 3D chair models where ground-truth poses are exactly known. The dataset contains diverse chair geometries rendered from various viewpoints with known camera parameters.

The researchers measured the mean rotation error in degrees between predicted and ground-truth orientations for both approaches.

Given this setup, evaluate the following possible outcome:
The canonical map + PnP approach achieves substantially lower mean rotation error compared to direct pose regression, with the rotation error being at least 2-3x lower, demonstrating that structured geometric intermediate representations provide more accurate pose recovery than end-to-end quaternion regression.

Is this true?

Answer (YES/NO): YES